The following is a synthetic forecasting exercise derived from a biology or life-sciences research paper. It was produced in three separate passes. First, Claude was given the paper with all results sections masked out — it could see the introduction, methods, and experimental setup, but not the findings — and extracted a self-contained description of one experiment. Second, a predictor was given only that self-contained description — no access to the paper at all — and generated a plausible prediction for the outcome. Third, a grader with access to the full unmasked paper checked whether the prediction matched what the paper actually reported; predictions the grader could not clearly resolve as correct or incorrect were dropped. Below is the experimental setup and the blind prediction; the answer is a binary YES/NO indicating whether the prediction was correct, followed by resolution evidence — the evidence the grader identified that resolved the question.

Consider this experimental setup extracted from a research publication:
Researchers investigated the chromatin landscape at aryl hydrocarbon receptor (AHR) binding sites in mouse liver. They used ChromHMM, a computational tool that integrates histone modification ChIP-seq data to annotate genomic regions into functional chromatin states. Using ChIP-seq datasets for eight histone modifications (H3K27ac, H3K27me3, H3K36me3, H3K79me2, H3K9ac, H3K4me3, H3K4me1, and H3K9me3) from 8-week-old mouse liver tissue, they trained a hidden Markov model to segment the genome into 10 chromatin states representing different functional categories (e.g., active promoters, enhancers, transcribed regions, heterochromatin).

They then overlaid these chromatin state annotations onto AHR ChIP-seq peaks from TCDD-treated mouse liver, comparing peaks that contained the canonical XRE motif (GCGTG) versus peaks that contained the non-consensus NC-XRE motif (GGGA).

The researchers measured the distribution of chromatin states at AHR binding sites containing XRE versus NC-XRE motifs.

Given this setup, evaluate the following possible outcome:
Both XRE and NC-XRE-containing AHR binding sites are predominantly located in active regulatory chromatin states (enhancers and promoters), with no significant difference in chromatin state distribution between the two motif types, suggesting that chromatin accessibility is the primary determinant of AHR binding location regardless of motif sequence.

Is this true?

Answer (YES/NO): NO